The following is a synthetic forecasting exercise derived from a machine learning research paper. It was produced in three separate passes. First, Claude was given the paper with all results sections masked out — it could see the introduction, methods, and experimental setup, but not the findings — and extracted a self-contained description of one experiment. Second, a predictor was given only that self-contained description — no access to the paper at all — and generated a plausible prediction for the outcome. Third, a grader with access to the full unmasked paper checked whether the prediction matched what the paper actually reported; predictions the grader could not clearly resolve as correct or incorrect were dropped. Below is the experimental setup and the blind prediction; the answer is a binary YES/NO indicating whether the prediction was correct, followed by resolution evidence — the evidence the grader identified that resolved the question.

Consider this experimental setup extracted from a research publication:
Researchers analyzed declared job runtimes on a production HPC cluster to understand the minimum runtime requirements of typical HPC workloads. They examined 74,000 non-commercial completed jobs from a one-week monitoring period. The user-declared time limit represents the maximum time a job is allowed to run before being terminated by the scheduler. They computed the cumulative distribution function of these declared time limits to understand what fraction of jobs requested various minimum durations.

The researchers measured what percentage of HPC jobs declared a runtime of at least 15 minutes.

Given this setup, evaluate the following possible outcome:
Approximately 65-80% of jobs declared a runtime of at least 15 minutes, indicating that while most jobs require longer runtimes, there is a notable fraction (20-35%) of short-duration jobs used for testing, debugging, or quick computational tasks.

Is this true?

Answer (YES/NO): NO